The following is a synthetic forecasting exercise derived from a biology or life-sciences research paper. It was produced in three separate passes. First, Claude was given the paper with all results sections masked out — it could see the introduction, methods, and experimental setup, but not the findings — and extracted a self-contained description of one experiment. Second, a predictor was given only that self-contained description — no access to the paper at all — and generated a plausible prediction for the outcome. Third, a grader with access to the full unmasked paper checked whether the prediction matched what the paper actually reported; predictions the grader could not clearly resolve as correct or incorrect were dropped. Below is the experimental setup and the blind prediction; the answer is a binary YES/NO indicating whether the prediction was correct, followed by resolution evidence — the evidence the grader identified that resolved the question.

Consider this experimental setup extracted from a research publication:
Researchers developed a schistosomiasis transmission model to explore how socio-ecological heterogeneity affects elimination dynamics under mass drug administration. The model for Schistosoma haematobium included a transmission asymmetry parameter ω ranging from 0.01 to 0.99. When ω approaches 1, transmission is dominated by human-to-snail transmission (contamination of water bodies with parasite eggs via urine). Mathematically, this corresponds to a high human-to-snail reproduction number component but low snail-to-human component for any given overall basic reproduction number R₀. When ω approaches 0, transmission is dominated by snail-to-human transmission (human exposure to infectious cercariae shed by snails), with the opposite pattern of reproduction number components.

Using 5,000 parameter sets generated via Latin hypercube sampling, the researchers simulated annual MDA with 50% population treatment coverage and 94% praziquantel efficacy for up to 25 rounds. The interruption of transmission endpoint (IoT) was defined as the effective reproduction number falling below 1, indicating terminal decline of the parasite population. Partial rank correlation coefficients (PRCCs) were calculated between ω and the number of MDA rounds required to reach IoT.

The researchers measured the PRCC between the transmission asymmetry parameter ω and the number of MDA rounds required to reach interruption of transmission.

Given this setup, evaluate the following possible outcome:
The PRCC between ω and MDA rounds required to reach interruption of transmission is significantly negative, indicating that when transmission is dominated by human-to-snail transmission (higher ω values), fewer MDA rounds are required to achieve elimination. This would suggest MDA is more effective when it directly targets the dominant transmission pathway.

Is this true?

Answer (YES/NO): YES